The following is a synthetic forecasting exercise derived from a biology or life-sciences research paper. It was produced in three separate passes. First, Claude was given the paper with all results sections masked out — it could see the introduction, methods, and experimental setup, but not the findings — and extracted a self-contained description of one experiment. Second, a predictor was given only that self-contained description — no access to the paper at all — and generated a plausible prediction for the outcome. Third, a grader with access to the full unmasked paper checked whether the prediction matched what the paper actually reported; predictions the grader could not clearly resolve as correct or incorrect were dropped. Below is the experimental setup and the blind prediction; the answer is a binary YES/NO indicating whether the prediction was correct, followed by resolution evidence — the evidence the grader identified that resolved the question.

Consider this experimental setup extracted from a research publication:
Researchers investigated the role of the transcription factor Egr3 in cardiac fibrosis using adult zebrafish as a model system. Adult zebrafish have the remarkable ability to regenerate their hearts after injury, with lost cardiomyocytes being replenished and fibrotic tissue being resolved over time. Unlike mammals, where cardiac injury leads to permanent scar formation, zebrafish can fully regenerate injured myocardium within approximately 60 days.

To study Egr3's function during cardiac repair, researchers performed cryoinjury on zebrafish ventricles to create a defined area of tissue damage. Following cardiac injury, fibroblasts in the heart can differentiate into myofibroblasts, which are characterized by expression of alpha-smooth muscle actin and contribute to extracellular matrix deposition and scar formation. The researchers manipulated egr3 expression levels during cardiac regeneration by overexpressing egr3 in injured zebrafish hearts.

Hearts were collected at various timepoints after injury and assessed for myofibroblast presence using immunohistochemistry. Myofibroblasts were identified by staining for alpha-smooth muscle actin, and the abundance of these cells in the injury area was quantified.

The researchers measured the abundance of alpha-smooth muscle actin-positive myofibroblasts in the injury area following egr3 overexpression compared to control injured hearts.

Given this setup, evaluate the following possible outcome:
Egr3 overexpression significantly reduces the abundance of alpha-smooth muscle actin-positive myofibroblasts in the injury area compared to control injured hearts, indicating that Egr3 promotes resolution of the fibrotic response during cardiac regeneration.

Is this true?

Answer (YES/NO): NO